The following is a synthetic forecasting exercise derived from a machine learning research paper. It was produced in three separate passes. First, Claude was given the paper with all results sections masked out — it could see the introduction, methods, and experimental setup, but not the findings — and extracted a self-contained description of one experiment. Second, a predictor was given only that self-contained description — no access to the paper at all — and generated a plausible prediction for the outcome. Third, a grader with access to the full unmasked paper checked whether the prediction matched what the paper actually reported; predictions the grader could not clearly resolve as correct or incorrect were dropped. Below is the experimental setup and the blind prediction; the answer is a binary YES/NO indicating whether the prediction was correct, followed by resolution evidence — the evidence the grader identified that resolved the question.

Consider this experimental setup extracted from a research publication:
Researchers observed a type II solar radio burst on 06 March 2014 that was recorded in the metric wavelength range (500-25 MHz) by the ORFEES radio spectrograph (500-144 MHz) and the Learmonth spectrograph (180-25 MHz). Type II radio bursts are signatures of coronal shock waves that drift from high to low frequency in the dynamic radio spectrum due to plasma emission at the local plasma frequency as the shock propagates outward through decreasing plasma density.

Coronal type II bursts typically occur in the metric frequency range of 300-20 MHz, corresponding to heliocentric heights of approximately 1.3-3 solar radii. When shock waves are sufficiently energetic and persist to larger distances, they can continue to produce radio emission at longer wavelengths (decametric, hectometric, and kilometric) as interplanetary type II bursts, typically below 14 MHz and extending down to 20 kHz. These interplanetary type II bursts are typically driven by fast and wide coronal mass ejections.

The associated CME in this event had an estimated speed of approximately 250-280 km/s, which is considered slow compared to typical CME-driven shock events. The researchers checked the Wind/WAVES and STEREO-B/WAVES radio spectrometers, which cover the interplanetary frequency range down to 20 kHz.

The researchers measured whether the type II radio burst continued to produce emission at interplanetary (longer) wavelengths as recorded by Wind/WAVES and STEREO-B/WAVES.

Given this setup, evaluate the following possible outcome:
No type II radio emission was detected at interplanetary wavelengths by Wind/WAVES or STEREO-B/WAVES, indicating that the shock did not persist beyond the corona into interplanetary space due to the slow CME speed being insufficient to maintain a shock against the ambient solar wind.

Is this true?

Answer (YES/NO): YES